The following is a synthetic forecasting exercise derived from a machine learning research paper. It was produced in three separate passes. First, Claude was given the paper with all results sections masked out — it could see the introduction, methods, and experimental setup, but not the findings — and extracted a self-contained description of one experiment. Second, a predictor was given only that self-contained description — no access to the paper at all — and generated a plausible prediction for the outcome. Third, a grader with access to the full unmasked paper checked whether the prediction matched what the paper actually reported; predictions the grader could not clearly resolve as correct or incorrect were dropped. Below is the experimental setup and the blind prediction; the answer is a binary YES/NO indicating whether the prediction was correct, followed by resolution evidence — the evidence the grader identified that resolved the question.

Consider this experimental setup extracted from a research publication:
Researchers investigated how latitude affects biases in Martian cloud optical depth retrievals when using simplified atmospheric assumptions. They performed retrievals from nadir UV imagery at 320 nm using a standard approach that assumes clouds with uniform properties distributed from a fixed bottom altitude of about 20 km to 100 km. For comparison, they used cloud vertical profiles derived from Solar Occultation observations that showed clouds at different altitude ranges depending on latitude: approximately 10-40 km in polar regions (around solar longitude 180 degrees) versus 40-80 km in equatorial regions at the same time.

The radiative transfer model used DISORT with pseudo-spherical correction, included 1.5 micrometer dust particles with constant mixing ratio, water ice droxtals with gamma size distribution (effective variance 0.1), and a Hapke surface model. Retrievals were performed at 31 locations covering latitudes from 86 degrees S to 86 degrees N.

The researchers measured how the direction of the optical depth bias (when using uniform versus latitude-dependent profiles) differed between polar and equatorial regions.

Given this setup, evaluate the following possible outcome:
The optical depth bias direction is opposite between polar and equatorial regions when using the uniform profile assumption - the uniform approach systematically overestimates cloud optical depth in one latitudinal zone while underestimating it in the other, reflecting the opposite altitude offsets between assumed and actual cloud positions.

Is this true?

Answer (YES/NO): YES